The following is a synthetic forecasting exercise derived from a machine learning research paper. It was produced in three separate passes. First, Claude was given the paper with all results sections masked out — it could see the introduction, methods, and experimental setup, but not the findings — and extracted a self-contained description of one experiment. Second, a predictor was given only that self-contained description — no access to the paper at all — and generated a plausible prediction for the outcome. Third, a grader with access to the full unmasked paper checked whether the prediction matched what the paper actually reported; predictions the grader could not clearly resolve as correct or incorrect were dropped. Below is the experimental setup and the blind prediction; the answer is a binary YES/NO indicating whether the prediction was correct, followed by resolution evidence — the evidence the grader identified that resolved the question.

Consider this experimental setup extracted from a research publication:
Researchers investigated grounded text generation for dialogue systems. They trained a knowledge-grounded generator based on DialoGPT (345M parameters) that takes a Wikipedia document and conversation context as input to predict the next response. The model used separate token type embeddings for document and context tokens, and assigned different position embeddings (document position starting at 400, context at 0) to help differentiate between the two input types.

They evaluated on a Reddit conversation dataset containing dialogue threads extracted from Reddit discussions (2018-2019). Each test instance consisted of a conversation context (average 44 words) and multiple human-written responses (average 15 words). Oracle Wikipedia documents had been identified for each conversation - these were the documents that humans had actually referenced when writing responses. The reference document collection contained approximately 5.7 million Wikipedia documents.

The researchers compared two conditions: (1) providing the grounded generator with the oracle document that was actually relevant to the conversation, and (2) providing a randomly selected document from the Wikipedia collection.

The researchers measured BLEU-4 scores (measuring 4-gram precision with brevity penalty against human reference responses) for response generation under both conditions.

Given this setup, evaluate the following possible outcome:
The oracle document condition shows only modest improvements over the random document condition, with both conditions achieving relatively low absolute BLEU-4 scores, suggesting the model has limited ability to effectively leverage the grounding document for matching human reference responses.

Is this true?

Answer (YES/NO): YES